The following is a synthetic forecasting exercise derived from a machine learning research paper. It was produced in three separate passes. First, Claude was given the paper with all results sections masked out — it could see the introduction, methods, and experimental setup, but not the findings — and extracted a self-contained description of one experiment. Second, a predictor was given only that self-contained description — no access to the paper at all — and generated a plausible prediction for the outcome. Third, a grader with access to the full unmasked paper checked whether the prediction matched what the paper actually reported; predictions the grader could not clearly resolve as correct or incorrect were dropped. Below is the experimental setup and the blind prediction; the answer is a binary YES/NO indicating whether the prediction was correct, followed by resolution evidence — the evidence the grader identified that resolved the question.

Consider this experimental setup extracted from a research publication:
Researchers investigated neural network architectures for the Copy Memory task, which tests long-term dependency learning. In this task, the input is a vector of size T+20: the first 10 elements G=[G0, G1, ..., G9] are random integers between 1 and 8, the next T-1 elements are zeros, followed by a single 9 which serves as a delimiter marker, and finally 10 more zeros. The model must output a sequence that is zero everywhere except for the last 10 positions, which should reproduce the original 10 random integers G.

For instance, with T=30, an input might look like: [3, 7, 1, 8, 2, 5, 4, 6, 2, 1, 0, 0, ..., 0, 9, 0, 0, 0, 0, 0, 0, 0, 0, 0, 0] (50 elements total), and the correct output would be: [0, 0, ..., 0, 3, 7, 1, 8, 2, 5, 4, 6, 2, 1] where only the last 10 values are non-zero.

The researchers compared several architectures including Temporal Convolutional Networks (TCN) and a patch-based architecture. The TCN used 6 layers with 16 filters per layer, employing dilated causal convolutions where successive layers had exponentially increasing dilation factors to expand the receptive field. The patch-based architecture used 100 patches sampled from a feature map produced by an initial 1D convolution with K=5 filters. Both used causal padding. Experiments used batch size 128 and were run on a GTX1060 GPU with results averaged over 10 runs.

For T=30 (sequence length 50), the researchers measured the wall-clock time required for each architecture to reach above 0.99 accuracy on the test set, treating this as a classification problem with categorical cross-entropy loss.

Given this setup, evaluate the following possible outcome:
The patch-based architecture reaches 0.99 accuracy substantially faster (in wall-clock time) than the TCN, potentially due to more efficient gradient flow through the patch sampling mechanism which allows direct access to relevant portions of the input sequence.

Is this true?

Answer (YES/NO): NO